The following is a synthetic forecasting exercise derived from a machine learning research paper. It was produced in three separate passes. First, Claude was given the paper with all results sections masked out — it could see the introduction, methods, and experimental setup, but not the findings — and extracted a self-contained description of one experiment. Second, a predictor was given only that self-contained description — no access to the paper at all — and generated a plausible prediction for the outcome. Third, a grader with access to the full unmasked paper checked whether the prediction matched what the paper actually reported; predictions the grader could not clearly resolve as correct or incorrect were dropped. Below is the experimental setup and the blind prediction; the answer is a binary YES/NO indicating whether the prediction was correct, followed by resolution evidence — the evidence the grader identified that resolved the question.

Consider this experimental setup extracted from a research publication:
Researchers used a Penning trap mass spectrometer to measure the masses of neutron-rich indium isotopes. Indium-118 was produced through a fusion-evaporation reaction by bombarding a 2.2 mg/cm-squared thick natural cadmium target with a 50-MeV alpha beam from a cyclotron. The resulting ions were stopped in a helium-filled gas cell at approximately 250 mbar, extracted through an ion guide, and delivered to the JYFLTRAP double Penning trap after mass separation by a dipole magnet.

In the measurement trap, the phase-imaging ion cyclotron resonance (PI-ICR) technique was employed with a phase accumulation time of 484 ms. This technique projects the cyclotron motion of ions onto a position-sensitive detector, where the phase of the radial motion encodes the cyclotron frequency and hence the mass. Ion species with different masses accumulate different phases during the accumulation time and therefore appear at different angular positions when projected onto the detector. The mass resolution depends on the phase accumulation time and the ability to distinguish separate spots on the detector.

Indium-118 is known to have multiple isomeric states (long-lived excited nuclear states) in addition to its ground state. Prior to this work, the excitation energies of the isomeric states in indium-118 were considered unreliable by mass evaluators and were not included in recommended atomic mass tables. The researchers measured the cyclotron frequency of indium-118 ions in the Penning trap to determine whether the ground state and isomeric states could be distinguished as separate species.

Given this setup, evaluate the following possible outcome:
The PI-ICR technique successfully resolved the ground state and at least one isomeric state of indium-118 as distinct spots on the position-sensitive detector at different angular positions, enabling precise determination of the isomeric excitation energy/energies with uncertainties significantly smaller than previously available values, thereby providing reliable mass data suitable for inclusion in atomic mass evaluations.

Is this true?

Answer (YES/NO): YES